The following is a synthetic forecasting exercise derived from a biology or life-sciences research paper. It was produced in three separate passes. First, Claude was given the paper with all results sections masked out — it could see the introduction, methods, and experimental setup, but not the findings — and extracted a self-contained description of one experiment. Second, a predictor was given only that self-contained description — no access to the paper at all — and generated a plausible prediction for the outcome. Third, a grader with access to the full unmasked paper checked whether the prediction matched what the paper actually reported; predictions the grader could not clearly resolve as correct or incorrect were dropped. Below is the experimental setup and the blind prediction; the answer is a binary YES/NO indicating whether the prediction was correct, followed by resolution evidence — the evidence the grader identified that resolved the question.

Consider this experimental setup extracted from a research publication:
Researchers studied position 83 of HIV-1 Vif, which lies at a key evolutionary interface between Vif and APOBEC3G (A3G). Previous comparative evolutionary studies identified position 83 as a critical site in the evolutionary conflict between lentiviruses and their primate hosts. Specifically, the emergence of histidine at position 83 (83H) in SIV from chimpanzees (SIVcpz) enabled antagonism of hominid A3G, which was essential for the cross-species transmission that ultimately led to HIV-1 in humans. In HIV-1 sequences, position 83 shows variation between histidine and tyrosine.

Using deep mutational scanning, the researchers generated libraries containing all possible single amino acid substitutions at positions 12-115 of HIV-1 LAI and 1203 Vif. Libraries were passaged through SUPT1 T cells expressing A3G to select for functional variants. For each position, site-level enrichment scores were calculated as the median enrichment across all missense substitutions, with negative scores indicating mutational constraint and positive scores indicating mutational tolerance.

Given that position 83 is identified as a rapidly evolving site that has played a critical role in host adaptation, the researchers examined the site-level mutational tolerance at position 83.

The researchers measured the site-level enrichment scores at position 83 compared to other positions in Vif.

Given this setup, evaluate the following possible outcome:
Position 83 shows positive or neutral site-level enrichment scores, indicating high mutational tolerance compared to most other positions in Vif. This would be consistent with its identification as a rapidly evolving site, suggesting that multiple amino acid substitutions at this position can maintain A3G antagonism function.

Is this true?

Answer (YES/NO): NO